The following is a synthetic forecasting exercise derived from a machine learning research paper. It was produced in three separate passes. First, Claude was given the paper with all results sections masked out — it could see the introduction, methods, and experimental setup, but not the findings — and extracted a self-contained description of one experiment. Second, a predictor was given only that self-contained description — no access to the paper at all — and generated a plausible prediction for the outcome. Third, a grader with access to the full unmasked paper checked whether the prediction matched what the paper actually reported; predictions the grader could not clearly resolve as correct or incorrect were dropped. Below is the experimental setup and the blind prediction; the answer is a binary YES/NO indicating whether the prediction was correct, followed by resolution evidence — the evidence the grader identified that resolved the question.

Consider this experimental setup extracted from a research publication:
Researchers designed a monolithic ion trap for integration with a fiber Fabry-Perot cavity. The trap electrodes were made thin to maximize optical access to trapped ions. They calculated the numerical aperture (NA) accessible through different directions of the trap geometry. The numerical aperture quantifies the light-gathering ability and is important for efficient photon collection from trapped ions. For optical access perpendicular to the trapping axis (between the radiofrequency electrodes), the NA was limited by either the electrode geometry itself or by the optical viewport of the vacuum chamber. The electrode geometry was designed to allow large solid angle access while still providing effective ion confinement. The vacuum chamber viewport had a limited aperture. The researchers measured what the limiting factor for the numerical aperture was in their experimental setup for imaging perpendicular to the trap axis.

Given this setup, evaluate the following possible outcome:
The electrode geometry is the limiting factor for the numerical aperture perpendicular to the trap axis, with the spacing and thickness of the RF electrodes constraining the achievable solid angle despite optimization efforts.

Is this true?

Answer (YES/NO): NO